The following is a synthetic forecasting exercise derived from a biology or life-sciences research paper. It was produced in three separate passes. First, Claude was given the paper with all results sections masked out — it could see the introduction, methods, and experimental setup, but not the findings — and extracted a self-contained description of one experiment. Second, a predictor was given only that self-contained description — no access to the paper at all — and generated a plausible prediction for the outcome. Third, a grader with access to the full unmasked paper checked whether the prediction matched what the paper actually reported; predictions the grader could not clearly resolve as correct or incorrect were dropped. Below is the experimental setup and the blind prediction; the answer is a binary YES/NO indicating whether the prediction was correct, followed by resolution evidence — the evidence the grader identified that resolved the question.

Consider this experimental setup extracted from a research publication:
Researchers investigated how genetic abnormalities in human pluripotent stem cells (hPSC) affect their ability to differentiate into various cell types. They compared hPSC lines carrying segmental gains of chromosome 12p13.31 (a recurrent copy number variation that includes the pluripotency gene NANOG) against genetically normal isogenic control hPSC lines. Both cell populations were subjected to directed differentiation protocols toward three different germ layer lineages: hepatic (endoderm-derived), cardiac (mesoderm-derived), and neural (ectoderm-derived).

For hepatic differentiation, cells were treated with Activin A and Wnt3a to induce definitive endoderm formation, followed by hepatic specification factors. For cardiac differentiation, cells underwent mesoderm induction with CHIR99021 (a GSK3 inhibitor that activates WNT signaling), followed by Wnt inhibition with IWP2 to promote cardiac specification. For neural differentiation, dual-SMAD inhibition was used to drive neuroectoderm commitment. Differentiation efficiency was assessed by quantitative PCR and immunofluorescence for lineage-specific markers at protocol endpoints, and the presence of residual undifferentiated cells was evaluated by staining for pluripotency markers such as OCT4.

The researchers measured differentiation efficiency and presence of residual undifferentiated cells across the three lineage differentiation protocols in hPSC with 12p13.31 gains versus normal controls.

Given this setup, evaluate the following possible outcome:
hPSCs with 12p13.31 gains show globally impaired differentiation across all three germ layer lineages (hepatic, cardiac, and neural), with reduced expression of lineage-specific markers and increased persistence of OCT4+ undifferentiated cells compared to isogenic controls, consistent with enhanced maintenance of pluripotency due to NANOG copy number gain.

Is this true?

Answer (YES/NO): NO